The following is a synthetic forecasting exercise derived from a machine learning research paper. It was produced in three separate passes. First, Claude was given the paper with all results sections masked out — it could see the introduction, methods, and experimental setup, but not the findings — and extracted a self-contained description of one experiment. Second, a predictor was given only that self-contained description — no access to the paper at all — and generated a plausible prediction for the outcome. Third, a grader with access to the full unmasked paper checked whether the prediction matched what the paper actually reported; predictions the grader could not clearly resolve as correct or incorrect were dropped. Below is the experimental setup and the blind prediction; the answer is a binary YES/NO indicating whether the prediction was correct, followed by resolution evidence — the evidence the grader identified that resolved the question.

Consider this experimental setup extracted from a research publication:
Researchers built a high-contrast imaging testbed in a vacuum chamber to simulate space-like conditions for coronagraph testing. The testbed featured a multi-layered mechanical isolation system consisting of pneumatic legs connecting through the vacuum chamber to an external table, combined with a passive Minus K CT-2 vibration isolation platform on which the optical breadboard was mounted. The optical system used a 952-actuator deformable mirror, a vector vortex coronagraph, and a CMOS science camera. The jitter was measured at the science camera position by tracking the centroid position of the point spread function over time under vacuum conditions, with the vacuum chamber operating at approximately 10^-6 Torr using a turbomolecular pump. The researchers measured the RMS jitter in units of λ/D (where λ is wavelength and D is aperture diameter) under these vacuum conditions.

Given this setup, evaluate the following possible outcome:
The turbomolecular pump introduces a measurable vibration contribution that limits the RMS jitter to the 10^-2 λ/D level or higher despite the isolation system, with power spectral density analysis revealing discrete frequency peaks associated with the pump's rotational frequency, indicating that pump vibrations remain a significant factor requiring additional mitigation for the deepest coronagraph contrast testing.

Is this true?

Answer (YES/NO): NO